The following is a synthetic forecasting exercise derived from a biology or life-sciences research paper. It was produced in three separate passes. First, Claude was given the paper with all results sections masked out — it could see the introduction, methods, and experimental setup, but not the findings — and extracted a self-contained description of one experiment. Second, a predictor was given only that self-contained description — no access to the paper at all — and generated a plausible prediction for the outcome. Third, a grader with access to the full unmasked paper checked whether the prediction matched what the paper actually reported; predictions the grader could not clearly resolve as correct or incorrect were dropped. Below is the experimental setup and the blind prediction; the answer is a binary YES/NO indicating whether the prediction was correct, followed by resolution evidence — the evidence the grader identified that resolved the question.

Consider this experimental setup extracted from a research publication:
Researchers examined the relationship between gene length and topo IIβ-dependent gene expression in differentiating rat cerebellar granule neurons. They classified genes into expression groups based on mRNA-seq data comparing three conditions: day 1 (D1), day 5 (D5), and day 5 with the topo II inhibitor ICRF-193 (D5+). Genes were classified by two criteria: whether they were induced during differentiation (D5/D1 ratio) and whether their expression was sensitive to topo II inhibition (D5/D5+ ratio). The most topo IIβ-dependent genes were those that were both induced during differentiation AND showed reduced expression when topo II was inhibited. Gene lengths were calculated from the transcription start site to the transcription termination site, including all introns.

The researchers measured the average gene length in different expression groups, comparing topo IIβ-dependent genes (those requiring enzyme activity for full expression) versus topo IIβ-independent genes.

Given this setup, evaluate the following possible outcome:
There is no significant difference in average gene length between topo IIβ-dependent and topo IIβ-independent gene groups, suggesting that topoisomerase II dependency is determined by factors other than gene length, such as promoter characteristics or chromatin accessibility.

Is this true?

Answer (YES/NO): YES